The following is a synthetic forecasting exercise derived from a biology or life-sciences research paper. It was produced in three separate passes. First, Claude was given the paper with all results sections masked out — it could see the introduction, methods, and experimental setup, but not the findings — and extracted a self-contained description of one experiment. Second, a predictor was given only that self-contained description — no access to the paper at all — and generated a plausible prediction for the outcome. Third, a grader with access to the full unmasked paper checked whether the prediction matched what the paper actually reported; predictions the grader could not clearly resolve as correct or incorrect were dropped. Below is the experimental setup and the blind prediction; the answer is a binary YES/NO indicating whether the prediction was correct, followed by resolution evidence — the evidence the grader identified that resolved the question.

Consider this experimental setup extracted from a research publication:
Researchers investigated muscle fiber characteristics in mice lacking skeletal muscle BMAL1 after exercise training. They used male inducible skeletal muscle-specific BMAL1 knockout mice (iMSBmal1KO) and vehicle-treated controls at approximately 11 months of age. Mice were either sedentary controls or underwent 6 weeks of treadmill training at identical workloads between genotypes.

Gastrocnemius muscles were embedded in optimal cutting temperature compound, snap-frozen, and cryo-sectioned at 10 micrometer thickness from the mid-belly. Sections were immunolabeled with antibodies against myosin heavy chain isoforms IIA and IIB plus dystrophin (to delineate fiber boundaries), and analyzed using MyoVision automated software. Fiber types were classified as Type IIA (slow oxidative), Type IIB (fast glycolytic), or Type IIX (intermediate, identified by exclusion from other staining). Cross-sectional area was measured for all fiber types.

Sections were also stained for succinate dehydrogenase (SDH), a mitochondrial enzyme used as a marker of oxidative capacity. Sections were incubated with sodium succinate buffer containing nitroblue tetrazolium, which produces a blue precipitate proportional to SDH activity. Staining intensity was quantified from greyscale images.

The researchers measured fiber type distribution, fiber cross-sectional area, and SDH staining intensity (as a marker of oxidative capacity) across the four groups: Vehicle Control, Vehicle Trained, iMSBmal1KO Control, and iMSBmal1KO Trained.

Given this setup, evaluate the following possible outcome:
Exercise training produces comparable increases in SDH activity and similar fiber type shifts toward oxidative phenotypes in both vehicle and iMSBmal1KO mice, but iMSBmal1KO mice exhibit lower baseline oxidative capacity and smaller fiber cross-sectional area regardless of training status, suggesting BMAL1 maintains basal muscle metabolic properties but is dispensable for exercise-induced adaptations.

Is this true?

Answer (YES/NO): NO